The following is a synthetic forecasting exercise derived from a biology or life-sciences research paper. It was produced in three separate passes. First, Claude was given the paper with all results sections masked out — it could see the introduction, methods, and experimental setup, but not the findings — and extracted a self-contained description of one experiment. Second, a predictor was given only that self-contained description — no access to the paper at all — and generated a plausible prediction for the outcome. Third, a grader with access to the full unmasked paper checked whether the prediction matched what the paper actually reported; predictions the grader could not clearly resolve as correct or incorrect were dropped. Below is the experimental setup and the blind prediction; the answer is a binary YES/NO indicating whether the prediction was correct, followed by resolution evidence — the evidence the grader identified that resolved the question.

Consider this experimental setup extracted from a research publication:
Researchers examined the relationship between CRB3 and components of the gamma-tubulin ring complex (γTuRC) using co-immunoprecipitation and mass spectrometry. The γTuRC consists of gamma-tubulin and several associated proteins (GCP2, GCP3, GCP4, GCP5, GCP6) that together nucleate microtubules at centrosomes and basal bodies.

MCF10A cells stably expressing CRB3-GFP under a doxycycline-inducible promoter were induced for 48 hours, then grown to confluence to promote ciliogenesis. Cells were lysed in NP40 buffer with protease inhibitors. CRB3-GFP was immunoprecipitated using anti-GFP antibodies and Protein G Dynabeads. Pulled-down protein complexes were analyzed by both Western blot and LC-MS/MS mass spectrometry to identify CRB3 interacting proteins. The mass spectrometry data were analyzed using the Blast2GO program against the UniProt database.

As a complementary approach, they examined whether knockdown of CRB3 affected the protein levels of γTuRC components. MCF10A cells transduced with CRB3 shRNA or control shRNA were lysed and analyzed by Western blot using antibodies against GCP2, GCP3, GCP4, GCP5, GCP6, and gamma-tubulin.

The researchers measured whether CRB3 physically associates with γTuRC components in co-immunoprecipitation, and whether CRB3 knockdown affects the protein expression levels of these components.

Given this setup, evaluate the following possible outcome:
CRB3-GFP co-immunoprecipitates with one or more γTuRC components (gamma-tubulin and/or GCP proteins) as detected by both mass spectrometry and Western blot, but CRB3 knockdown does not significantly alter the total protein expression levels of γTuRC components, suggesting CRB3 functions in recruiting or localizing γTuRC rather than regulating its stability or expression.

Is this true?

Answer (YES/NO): NO